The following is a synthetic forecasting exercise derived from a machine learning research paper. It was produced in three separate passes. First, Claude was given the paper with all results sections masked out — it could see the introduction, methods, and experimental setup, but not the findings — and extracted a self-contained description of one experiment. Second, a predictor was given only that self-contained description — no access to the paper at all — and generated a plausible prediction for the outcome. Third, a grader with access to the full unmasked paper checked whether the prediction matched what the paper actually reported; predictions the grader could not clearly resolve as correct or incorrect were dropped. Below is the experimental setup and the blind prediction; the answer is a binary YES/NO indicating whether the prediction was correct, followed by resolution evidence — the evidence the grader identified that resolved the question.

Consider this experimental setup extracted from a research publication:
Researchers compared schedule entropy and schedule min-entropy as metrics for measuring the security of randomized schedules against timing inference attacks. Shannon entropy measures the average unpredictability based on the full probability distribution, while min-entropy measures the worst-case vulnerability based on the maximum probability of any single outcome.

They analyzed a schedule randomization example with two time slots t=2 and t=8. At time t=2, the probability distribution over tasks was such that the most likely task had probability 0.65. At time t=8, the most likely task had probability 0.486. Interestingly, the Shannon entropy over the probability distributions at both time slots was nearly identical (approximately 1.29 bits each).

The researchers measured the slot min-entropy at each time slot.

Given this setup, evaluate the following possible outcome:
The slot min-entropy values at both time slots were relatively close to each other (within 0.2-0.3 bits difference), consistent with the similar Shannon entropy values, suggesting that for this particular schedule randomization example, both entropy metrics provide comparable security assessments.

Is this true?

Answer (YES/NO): NO